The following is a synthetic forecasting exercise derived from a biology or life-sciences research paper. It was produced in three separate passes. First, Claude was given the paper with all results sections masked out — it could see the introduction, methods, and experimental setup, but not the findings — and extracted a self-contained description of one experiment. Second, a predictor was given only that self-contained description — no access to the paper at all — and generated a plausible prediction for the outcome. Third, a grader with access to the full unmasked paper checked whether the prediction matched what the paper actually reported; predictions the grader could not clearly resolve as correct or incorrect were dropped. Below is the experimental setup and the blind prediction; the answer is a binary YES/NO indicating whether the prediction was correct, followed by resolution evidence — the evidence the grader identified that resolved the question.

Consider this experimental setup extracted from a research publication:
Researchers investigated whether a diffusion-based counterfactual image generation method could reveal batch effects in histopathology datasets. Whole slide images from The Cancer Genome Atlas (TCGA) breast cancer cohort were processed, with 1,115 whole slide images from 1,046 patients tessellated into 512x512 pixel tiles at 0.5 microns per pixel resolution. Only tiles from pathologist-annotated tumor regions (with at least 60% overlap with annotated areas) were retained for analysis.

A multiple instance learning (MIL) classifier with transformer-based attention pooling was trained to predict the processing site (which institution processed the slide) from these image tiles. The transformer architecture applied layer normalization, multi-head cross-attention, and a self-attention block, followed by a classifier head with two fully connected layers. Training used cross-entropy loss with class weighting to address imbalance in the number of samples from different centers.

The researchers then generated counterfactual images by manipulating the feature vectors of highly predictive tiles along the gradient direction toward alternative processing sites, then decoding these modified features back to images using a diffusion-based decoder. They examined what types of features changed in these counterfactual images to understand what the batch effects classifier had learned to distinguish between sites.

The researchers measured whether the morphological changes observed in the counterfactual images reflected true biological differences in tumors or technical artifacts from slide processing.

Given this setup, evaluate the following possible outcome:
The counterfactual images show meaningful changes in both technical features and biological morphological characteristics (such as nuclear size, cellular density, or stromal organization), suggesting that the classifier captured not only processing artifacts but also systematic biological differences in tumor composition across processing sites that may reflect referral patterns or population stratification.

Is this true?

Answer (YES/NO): YES